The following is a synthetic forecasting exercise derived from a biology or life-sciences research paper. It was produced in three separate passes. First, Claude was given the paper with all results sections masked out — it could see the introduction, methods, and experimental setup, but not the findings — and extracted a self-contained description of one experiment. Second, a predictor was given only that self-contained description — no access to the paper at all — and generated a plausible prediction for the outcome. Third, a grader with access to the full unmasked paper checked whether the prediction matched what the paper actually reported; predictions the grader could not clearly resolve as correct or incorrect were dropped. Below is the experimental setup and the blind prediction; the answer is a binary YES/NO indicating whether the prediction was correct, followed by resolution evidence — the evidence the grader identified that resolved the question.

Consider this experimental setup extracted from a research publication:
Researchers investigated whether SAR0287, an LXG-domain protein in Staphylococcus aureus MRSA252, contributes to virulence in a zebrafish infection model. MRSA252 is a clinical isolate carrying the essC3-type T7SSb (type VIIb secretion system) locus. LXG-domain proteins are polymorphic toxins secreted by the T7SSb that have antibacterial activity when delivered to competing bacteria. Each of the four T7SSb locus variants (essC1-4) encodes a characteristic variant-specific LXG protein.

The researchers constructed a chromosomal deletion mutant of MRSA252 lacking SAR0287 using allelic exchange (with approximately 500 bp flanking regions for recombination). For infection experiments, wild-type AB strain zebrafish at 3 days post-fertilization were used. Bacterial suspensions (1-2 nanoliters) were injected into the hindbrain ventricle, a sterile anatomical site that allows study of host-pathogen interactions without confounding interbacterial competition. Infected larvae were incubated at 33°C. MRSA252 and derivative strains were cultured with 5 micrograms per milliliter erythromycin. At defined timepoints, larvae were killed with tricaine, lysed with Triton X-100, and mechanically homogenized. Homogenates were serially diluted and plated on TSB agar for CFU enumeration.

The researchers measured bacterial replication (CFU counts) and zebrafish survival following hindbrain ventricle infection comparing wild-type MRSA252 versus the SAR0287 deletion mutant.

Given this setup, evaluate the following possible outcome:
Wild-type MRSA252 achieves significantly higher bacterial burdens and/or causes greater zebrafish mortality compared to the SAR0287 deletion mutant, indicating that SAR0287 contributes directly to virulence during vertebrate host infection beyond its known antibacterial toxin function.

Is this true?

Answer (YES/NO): NO